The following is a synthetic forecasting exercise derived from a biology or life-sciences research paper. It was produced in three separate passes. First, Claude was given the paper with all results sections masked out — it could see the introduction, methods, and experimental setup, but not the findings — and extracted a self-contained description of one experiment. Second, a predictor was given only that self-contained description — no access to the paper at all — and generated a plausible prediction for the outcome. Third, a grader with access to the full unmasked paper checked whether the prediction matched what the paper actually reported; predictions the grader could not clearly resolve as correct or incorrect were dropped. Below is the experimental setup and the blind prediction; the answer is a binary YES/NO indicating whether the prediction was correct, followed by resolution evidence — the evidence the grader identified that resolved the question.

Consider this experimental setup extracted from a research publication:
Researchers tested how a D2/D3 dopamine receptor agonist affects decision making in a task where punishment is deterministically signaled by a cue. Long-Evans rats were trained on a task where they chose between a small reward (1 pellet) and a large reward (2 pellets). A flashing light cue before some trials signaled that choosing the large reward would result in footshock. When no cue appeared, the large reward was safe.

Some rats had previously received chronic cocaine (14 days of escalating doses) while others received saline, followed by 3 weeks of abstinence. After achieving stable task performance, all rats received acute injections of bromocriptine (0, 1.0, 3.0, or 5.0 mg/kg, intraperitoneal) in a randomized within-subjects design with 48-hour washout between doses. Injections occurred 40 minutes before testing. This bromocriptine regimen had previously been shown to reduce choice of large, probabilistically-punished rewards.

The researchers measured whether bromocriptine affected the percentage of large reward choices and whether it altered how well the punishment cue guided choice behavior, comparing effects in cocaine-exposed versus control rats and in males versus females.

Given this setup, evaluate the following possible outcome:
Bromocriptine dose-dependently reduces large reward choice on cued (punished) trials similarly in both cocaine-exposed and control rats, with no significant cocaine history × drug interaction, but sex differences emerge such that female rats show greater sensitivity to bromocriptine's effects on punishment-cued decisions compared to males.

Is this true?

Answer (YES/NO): NO